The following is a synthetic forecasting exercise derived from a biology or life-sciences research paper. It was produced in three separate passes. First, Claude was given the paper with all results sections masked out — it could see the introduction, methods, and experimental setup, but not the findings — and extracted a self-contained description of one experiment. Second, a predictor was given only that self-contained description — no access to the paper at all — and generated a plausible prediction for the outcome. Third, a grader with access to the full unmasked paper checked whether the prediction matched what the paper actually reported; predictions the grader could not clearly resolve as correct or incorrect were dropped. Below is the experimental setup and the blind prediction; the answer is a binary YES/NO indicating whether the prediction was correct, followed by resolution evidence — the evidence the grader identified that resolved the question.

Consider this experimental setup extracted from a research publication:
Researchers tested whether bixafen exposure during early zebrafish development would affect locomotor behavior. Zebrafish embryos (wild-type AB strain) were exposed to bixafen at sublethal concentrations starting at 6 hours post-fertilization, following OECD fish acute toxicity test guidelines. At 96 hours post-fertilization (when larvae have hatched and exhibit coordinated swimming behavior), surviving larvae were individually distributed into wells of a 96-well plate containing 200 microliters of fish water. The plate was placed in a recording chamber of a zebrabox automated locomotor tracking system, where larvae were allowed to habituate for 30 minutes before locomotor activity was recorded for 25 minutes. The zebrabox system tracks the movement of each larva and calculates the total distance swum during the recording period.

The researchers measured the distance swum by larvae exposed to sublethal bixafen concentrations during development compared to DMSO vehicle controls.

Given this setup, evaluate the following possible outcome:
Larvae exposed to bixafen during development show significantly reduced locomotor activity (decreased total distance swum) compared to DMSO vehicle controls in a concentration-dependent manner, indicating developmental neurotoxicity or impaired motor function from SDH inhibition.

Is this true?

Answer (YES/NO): YES